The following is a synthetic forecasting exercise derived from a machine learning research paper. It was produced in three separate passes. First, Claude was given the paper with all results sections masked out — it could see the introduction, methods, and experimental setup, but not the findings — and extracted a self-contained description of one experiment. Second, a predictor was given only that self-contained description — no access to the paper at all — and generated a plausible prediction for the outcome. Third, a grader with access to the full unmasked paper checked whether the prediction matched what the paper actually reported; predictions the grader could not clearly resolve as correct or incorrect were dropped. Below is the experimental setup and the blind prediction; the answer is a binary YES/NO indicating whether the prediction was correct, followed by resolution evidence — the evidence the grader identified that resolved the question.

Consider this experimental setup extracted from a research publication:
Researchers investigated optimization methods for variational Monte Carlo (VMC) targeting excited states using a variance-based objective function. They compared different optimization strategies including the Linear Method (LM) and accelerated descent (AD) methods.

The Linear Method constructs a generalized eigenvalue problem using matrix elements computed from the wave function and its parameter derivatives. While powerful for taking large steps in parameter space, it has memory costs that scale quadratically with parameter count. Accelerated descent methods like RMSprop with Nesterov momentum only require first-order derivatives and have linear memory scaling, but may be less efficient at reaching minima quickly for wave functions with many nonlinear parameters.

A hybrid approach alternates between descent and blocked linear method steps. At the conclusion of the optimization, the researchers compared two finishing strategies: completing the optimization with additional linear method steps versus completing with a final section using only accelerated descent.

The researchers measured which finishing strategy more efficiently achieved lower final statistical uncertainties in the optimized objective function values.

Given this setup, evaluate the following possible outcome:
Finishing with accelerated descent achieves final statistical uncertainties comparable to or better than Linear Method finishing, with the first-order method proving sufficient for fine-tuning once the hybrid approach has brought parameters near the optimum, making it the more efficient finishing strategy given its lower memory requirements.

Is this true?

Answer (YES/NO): YES